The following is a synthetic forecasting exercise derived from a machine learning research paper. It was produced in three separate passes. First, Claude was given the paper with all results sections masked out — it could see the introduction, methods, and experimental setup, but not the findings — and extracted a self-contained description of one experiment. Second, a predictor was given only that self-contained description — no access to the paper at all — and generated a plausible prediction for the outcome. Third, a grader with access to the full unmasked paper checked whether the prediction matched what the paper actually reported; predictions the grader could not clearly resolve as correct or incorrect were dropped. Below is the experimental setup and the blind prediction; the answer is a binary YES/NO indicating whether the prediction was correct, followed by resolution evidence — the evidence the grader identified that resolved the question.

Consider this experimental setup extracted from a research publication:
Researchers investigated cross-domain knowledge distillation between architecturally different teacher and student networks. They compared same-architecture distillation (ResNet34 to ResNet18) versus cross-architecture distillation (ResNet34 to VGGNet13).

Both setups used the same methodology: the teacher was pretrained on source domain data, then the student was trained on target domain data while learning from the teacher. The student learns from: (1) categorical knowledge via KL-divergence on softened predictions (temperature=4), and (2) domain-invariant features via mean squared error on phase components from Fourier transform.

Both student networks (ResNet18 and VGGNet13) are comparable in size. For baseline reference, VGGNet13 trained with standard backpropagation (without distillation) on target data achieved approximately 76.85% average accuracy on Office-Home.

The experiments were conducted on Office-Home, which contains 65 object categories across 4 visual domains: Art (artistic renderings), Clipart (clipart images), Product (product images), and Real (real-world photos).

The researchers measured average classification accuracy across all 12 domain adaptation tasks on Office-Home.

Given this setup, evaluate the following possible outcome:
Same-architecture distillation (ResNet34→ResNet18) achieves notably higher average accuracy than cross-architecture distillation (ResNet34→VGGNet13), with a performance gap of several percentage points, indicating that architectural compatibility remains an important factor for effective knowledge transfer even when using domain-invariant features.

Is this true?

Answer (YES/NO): NO